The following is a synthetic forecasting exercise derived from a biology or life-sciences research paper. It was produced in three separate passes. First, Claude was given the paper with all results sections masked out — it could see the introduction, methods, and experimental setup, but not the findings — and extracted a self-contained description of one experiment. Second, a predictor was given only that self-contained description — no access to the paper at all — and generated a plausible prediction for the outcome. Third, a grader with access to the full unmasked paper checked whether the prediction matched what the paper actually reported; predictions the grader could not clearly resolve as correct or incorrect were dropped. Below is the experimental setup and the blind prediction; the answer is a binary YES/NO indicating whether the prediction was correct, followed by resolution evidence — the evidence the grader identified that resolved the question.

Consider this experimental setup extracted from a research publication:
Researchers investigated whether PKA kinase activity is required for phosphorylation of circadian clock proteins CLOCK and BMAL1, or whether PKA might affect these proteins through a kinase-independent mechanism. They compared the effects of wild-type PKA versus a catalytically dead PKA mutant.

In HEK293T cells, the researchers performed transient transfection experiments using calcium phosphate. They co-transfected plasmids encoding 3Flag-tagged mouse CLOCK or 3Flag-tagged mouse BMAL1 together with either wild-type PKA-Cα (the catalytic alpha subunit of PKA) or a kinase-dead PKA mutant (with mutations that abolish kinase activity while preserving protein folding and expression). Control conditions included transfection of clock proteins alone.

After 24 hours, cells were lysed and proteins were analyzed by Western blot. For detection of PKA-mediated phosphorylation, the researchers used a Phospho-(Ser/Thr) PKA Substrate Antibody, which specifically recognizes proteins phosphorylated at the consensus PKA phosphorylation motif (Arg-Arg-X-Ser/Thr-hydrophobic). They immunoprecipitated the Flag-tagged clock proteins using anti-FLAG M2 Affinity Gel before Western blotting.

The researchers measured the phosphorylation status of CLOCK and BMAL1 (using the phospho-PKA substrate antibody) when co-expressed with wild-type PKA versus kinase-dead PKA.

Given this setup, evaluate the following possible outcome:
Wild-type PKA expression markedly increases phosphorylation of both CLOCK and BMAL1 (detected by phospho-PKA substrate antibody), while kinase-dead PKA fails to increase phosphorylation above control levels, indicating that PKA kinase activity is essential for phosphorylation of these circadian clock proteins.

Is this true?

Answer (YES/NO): YES